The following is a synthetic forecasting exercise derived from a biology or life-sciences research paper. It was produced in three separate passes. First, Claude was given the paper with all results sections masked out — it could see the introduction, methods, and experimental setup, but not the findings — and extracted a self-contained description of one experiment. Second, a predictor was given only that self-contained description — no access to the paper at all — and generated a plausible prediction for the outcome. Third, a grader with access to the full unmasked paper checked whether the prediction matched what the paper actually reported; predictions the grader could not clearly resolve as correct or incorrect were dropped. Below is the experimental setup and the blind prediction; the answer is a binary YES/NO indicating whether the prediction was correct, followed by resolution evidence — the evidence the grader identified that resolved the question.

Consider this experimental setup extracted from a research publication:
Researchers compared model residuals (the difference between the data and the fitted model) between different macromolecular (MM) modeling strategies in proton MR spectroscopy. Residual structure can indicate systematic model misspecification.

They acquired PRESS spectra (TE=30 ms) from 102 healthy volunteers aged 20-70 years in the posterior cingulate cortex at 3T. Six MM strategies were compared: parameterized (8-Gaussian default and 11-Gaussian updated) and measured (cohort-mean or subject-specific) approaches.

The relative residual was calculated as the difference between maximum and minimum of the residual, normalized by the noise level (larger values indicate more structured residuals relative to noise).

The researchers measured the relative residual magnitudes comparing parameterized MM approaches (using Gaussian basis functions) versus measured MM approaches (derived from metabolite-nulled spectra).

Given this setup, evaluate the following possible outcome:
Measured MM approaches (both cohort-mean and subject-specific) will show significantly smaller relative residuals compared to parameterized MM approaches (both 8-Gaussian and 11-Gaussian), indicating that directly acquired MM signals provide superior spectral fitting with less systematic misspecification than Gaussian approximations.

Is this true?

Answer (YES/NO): YES